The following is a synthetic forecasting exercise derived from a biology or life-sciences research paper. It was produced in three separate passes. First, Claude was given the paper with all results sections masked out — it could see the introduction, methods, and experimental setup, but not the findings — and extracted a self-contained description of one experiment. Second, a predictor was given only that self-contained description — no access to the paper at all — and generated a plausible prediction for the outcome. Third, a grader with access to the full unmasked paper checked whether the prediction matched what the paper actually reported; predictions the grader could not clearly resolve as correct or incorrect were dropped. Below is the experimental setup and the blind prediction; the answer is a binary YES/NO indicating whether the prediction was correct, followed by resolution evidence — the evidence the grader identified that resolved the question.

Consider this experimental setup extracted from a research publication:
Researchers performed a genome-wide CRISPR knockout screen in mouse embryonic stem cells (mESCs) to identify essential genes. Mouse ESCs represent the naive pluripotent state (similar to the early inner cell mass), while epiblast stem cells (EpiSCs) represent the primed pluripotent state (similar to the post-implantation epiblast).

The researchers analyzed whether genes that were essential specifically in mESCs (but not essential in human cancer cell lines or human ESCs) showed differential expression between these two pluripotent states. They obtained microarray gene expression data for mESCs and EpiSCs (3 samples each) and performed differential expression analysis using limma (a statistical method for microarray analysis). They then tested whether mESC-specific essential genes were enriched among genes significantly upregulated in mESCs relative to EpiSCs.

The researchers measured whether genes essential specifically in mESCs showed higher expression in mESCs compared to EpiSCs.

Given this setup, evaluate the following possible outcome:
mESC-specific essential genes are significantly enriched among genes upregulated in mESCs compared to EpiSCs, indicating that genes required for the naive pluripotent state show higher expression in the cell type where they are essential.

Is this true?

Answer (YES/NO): YES